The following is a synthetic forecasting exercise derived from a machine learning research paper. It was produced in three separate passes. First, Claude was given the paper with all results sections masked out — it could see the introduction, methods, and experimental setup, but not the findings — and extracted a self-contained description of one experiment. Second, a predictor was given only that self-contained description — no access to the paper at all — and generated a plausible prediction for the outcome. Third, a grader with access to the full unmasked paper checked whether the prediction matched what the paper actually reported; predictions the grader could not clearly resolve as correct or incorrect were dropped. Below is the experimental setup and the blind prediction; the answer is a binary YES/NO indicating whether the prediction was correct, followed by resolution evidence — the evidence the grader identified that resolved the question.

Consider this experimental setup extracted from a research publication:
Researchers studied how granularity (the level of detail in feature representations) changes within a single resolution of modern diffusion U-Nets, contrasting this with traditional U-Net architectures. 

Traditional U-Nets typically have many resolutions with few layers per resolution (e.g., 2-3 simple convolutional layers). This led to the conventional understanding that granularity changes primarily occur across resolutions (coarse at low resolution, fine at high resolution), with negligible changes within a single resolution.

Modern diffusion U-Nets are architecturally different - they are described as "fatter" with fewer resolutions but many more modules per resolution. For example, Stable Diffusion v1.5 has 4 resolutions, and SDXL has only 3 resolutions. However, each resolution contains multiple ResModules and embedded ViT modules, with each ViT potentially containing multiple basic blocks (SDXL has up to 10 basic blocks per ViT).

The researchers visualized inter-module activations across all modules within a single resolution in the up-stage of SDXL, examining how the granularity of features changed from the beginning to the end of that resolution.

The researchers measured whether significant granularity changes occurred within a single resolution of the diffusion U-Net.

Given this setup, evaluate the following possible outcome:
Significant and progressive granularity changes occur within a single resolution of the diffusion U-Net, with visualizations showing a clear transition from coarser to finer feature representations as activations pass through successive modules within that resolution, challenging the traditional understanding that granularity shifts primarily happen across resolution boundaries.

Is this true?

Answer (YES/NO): YES